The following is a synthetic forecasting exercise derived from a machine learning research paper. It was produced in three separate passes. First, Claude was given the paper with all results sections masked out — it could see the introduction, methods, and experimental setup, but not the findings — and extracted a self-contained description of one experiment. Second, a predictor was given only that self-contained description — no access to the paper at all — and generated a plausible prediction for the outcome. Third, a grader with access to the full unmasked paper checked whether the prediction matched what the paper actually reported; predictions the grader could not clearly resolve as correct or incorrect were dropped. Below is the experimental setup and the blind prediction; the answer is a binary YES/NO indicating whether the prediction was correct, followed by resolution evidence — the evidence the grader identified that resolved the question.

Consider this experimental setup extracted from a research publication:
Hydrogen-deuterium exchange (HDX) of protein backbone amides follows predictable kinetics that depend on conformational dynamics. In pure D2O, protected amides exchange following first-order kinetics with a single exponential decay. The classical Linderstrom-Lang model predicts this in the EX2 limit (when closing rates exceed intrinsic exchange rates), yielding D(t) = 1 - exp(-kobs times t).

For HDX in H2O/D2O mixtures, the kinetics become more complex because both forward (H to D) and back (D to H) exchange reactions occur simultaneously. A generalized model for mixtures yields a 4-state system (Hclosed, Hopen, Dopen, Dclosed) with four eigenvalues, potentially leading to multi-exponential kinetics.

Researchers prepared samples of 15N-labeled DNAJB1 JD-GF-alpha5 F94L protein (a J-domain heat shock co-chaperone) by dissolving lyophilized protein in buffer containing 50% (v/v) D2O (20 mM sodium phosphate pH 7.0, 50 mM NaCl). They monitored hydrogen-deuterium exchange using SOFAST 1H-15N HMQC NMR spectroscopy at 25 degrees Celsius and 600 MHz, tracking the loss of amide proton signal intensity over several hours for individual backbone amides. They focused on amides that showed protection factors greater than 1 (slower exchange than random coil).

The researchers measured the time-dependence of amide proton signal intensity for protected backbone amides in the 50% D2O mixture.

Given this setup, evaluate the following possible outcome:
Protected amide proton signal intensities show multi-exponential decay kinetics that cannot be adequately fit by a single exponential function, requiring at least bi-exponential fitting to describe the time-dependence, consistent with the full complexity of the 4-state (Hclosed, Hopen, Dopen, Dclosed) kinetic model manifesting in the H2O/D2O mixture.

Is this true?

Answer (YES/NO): NO